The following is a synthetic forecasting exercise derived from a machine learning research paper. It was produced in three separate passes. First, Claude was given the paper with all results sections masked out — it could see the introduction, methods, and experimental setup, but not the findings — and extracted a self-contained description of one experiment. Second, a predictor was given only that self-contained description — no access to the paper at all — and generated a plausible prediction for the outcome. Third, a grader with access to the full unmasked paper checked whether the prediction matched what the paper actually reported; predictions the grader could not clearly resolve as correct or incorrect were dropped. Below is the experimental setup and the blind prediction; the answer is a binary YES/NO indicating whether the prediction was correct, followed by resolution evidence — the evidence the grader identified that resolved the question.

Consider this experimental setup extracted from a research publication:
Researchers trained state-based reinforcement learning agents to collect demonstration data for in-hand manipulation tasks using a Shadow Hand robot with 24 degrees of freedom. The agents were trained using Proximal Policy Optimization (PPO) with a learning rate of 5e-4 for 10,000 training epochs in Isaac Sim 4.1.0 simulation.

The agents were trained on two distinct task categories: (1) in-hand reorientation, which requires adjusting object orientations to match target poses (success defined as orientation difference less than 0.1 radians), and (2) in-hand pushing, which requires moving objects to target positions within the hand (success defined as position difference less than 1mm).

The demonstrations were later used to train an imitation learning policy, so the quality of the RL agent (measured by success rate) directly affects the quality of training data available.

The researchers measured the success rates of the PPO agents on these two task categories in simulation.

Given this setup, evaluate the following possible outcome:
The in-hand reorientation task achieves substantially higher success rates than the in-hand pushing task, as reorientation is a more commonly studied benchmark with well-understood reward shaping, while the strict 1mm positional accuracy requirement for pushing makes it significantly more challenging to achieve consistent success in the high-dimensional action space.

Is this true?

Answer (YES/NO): NO